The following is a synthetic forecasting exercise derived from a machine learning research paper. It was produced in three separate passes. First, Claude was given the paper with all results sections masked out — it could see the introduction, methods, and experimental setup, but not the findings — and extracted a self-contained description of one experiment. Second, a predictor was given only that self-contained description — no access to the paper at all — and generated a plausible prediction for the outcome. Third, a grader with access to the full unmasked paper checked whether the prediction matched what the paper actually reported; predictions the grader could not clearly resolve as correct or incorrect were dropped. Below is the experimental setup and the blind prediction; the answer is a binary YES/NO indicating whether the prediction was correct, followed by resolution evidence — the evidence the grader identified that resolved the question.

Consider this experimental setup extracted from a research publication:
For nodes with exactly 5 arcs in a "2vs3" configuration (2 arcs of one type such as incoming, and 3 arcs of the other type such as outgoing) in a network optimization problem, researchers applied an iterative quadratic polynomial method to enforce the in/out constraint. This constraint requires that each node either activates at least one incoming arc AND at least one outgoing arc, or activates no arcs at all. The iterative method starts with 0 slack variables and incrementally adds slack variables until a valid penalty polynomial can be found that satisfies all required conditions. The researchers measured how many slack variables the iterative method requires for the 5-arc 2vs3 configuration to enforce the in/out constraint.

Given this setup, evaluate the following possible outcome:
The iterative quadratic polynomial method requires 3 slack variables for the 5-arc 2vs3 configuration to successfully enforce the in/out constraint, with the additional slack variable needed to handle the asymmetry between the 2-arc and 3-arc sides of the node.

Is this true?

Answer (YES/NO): NO